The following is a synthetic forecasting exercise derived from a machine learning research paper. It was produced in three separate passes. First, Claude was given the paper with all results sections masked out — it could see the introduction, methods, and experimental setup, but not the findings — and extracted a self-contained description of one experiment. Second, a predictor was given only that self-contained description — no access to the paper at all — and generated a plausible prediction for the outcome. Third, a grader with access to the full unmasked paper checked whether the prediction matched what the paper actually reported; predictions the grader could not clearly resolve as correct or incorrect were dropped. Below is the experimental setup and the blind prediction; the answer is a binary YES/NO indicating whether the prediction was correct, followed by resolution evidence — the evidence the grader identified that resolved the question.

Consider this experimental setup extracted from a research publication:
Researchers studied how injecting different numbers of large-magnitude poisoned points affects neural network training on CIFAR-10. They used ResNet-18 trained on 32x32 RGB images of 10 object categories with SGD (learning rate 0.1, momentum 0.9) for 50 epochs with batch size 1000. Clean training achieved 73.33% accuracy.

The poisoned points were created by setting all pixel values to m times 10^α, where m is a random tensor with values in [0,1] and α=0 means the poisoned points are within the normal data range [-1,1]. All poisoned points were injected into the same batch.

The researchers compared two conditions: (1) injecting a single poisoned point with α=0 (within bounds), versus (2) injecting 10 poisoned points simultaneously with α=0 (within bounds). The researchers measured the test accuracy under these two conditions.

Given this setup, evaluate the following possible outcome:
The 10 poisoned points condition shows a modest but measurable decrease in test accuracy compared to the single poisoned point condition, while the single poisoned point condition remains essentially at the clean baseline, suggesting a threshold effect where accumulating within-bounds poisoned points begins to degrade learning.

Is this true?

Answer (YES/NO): NO